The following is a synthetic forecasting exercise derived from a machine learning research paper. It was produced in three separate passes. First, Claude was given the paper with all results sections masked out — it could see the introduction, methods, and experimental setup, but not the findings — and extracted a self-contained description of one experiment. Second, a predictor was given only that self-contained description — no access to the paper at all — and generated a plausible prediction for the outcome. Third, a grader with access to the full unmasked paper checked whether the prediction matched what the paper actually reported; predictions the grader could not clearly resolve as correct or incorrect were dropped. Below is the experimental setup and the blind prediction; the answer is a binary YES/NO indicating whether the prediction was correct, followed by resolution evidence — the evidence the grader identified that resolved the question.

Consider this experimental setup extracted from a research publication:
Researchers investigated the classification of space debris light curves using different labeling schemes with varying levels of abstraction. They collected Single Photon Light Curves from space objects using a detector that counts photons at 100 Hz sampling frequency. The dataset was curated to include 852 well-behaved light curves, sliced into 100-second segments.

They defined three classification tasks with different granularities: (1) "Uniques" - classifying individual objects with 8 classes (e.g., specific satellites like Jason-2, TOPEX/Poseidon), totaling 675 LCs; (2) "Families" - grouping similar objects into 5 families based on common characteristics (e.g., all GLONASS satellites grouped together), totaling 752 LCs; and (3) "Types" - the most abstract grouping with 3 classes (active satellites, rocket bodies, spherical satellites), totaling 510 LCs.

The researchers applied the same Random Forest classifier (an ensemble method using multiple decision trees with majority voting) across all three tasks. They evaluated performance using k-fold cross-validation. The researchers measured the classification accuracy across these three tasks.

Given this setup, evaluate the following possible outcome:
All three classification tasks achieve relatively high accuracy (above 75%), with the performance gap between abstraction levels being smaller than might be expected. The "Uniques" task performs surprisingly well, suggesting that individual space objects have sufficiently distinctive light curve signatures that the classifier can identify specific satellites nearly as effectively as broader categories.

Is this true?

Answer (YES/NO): NO